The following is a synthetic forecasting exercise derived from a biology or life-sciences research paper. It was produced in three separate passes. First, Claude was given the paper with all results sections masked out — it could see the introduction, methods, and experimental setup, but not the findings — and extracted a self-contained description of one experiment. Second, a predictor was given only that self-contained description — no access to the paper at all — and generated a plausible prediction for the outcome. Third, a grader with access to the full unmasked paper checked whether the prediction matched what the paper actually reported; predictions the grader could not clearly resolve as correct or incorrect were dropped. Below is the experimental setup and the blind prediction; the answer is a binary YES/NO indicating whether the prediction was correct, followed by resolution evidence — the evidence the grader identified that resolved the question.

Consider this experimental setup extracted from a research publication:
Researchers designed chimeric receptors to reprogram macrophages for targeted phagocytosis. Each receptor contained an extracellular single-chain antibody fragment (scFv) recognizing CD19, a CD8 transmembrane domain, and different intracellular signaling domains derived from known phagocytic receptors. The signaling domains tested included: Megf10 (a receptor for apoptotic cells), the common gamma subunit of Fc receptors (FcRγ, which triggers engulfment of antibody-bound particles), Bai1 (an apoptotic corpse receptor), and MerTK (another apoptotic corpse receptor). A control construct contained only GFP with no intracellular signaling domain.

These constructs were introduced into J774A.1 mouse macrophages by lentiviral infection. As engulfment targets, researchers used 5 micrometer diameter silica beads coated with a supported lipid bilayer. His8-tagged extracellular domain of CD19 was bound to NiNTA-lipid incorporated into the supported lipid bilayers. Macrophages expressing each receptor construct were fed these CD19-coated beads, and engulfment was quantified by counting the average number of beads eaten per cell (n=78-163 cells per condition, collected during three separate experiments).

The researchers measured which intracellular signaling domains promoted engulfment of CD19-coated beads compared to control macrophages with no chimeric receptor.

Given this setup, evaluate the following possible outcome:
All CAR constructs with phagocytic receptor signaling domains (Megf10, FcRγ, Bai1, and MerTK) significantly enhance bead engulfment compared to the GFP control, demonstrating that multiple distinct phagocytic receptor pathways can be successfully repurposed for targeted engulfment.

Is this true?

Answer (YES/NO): NO